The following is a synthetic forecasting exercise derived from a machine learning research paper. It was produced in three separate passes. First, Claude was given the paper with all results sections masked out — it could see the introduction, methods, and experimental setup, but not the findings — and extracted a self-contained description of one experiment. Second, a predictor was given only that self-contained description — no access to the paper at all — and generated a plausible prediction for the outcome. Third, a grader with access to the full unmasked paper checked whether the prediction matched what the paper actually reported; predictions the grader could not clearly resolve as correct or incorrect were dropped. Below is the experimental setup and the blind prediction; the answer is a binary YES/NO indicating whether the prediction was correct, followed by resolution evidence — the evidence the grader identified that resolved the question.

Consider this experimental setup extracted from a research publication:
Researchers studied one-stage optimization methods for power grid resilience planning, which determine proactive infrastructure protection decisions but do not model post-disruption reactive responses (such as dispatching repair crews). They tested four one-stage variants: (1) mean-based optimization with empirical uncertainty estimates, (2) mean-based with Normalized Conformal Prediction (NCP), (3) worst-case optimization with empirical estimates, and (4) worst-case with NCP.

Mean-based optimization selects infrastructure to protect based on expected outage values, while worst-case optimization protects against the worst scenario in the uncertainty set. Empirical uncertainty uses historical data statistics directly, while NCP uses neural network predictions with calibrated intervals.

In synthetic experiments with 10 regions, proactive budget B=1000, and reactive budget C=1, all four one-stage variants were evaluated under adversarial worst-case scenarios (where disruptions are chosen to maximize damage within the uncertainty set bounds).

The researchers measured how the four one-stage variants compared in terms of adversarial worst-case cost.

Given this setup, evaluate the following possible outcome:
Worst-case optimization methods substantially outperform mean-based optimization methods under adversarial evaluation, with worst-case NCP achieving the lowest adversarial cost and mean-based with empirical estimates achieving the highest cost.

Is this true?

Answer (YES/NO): NO